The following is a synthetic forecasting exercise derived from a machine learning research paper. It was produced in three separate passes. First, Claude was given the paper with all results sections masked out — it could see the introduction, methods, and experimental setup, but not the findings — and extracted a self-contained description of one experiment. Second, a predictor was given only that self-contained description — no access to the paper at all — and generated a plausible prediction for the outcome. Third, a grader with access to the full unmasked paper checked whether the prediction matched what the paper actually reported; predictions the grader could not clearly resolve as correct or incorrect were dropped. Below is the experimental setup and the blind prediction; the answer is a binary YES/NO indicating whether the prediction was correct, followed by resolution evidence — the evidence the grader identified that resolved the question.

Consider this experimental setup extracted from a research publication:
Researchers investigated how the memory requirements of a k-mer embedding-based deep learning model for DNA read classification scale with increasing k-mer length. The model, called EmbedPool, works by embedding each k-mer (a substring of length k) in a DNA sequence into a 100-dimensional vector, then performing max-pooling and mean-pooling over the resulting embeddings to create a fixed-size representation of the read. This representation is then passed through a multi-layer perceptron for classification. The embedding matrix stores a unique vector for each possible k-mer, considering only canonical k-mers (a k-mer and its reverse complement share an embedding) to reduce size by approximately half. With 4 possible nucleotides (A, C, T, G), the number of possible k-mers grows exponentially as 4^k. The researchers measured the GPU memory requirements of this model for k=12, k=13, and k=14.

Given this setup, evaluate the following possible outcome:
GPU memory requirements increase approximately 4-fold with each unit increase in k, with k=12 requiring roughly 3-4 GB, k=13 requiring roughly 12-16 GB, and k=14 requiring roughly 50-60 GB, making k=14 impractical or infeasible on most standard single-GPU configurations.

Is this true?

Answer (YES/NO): YES